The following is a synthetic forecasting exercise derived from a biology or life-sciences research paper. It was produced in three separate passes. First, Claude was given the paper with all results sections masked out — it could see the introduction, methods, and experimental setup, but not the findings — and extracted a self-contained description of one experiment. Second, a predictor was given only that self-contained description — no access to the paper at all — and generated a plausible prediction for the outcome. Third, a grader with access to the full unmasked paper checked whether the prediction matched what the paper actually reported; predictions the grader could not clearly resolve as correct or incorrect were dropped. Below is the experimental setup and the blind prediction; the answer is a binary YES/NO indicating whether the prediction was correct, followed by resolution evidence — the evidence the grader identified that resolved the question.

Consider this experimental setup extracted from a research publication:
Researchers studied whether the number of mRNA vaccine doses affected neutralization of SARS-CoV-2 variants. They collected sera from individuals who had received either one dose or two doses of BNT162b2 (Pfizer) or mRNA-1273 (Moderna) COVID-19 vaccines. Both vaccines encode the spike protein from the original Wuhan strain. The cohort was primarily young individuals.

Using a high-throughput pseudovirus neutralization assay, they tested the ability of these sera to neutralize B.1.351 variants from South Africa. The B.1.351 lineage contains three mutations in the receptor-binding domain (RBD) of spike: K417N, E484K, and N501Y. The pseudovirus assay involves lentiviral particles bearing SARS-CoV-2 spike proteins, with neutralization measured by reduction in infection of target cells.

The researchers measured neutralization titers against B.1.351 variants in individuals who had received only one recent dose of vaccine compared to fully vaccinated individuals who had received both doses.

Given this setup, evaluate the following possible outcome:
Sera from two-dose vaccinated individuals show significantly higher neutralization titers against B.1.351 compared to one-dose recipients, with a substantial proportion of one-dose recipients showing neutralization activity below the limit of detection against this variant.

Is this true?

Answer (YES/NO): YES